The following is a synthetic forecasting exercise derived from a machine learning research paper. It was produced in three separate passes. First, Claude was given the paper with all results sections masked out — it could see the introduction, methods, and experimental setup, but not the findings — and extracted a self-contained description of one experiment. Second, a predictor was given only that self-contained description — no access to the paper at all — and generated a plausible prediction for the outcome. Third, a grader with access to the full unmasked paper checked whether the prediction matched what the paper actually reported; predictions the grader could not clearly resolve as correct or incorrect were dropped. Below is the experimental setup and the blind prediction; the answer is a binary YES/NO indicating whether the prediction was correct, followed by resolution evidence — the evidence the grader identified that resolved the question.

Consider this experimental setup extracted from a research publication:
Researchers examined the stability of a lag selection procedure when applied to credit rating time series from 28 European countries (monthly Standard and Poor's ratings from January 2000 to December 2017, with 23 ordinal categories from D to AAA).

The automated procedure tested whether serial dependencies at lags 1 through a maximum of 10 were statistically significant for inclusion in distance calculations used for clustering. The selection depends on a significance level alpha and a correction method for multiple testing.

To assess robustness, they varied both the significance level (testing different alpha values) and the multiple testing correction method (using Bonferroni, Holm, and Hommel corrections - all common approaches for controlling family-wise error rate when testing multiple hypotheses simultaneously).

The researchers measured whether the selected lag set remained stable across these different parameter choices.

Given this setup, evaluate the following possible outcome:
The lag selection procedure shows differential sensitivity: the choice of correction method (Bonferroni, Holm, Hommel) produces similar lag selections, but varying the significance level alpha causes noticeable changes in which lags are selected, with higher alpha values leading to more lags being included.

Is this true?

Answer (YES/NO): NO